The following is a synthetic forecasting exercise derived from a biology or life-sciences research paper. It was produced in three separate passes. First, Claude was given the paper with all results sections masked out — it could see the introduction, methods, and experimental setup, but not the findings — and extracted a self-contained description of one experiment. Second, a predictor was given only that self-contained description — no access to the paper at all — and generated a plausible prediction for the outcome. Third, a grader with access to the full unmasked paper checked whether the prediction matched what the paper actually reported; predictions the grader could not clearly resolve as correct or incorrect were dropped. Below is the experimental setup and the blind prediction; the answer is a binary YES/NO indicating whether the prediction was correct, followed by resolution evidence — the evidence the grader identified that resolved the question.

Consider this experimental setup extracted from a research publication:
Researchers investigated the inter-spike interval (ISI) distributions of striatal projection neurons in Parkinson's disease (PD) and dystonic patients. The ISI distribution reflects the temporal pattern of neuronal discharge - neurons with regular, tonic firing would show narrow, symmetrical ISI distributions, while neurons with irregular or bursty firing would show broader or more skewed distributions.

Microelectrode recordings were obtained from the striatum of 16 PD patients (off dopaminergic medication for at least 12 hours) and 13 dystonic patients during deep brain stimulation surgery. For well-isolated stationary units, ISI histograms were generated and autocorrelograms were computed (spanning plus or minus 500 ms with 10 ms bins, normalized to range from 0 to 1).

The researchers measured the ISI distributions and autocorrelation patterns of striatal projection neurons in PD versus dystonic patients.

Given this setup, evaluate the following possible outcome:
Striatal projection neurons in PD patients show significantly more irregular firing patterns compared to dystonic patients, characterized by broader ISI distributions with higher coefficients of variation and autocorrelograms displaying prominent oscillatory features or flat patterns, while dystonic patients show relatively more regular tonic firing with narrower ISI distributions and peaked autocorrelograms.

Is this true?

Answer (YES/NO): NO